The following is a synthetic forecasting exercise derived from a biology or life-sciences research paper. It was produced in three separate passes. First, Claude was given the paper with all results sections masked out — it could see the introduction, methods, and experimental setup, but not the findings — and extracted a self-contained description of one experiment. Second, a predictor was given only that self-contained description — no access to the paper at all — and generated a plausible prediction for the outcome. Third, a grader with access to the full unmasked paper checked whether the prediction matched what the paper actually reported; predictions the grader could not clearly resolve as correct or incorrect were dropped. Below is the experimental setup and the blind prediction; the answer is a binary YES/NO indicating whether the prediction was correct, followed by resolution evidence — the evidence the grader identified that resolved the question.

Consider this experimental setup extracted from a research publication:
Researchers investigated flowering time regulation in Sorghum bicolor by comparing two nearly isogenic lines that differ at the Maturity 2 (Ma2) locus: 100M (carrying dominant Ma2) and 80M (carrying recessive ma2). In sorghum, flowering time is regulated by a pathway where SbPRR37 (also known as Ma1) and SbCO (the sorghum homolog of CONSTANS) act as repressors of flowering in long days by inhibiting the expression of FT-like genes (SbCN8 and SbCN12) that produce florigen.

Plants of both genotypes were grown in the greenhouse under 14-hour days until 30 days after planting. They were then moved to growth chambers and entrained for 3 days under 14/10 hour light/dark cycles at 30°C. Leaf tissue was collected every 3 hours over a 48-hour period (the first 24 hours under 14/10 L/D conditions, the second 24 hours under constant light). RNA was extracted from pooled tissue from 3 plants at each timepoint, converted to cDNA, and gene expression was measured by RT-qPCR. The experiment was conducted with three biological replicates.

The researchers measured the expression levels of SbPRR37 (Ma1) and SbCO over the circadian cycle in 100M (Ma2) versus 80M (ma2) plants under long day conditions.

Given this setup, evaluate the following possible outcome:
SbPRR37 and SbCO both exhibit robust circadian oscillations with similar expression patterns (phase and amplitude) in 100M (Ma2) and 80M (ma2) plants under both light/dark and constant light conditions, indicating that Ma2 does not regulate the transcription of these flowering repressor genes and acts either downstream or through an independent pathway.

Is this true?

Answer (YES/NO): NO